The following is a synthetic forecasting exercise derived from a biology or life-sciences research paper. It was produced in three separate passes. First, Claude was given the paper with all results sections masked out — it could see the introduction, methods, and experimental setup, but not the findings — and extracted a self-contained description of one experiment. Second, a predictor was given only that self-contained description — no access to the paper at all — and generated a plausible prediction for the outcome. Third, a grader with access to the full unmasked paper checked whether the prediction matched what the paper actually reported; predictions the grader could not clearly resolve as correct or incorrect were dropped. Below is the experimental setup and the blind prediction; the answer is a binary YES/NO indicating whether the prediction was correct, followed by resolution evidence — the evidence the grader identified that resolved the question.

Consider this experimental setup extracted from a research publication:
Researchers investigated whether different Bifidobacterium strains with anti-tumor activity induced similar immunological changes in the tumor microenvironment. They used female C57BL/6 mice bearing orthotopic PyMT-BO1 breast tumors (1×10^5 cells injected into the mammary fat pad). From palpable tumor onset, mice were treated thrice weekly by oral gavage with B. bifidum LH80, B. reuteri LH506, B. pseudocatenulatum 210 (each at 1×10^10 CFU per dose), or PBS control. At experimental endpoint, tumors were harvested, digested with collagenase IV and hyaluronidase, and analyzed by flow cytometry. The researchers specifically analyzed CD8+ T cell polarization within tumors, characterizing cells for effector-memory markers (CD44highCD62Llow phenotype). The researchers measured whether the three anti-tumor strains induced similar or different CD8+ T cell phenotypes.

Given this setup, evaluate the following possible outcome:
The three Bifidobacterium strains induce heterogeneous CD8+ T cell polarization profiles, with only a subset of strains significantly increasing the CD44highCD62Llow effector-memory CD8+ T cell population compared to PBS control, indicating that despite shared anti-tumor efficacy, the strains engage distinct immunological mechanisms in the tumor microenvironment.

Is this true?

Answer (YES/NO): YES